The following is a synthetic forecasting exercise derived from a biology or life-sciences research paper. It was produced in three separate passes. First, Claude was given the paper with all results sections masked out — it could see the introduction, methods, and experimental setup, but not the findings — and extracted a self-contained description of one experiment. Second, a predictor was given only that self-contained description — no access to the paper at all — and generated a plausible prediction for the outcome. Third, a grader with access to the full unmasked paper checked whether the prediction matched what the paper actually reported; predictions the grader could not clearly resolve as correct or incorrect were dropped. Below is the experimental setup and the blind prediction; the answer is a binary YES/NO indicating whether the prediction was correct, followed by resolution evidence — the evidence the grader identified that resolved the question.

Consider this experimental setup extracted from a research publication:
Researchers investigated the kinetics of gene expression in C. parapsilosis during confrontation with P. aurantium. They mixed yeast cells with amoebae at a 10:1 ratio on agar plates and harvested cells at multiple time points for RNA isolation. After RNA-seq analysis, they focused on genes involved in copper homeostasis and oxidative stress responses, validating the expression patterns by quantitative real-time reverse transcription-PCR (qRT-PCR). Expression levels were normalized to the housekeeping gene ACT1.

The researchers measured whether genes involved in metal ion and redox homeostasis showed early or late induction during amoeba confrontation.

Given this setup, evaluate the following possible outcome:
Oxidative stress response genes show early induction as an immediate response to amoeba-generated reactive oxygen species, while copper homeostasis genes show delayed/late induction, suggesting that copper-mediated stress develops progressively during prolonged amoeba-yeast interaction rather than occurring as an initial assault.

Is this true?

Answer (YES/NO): NO